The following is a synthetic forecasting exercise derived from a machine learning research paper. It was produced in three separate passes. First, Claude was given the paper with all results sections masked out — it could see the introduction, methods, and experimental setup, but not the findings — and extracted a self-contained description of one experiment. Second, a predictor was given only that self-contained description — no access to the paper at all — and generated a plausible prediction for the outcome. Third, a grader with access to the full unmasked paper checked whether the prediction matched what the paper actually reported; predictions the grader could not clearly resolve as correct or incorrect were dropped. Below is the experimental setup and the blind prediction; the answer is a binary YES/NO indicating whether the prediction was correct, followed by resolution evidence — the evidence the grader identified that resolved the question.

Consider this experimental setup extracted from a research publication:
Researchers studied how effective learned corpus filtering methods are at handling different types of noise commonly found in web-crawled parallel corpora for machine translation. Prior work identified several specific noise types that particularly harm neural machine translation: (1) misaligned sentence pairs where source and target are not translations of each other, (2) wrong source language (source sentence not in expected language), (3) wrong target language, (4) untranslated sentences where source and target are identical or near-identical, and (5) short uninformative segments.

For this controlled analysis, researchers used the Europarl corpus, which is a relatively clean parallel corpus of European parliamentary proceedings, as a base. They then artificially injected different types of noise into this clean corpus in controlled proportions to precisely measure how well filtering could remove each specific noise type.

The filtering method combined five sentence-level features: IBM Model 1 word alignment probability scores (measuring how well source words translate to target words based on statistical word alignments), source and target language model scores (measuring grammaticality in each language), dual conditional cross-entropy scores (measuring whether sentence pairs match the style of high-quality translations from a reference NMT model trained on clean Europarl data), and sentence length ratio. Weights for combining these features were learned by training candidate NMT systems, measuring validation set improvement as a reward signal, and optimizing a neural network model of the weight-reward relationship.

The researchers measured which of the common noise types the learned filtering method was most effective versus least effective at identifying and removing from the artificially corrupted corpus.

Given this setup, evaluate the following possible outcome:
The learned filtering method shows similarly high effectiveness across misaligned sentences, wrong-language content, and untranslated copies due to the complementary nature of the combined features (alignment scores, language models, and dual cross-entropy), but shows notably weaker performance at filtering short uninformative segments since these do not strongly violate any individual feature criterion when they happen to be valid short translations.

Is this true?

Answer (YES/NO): NO